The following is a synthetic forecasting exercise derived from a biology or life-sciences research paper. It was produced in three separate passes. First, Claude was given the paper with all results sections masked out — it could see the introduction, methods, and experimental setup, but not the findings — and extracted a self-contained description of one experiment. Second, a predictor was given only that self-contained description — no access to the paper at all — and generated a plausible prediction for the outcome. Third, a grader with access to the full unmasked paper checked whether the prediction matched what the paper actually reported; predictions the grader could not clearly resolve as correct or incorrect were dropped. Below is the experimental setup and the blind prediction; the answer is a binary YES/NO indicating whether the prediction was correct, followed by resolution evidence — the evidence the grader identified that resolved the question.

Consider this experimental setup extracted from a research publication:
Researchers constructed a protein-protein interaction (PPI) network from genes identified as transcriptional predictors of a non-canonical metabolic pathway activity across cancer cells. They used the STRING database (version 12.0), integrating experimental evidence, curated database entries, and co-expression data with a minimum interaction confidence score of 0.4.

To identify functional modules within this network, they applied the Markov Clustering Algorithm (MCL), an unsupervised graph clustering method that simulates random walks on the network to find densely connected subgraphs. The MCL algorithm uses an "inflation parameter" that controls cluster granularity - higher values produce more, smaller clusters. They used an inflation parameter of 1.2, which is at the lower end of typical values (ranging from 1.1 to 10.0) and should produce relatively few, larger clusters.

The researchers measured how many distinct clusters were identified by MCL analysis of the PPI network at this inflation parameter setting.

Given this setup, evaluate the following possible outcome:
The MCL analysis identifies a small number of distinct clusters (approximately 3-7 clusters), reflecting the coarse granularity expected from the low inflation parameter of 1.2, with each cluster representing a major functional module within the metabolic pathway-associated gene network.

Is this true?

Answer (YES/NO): NO